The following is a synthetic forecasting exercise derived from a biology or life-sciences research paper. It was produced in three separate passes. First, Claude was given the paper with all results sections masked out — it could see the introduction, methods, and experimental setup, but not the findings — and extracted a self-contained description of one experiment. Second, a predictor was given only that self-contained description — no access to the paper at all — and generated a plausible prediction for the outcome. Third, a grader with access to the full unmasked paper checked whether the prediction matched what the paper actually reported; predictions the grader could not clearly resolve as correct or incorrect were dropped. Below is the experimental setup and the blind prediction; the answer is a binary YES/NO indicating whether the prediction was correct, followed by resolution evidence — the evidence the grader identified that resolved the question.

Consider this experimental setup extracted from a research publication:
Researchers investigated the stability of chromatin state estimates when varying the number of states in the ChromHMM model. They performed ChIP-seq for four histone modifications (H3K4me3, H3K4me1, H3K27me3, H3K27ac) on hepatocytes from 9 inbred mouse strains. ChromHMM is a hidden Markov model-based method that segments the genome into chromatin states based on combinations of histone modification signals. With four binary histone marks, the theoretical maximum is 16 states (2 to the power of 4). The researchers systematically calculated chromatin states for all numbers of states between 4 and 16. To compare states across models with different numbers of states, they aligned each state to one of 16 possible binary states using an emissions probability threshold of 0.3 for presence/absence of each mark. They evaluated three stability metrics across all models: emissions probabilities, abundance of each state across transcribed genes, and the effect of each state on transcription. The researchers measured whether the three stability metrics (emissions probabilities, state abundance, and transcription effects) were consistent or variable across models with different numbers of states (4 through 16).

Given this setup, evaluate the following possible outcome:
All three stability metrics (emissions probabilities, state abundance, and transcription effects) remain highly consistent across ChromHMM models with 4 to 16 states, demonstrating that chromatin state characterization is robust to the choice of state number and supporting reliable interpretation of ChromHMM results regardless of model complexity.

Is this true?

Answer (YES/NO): YES